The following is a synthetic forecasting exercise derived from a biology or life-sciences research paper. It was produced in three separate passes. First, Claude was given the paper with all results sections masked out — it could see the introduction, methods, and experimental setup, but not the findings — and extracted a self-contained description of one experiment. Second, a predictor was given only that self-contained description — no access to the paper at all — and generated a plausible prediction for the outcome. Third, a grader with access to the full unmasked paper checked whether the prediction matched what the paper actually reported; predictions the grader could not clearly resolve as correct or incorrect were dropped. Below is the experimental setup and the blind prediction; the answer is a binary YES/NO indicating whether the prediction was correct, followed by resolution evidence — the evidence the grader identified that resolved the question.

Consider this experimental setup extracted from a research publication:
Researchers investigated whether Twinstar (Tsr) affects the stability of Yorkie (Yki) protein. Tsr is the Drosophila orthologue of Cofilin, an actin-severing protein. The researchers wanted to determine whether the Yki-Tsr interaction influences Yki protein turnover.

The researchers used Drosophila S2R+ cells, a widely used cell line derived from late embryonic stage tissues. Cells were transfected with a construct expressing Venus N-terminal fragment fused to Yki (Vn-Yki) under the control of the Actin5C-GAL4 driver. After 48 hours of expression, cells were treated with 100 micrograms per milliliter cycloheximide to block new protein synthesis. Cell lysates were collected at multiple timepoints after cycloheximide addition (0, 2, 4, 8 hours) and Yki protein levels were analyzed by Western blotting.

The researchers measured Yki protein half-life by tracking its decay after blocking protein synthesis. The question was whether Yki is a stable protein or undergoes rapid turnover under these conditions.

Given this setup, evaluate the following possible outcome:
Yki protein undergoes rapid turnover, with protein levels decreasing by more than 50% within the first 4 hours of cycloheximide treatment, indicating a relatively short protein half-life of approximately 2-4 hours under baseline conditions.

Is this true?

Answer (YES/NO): YES